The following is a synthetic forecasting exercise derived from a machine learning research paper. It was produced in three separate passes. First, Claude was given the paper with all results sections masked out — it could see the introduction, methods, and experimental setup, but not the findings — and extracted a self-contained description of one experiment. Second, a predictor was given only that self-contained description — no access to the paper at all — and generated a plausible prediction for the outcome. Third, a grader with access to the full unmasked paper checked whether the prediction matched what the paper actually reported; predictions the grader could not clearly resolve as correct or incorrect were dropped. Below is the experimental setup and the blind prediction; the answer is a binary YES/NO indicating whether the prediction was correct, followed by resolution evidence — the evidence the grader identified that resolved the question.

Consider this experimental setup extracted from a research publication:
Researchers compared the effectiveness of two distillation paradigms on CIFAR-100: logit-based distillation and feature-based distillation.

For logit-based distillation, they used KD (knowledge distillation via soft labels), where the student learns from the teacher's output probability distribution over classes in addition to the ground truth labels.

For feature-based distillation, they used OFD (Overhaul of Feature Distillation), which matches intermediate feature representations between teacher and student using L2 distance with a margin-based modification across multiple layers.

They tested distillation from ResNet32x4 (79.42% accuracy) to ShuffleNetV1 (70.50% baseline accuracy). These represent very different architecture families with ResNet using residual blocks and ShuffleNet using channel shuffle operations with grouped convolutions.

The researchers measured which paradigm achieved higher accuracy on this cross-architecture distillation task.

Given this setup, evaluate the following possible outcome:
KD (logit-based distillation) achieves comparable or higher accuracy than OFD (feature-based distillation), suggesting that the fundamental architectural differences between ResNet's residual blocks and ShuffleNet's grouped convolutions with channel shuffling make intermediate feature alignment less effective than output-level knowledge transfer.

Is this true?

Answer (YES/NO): NO